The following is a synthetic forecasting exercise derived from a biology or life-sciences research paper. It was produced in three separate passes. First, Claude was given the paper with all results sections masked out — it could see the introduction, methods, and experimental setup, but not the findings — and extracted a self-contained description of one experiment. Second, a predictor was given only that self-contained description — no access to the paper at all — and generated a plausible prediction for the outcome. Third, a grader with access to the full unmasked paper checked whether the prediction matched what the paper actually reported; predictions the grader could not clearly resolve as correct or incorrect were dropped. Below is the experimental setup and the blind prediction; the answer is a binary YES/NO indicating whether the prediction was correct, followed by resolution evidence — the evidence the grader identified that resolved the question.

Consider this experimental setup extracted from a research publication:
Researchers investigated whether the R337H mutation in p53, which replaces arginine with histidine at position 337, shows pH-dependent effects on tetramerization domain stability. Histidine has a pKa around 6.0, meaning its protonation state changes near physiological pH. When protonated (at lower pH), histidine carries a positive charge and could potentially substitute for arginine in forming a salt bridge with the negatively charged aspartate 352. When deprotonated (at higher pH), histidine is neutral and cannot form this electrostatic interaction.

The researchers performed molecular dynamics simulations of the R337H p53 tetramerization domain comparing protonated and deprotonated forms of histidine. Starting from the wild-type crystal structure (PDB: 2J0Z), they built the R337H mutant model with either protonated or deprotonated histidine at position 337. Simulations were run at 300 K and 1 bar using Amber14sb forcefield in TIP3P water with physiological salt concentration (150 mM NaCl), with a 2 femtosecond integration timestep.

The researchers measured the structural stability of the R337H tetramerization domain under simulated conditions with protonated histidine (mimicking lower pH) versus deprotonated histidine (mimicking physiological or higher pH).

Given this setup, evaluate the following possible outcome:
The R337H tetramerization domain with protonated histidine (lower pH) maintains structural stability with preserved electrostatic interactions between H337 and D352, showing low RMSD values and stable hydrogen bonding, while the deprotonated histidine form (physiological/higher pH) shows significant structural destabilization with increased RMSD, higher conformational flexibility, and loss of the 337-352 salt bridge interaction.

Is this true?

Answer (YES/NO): YES